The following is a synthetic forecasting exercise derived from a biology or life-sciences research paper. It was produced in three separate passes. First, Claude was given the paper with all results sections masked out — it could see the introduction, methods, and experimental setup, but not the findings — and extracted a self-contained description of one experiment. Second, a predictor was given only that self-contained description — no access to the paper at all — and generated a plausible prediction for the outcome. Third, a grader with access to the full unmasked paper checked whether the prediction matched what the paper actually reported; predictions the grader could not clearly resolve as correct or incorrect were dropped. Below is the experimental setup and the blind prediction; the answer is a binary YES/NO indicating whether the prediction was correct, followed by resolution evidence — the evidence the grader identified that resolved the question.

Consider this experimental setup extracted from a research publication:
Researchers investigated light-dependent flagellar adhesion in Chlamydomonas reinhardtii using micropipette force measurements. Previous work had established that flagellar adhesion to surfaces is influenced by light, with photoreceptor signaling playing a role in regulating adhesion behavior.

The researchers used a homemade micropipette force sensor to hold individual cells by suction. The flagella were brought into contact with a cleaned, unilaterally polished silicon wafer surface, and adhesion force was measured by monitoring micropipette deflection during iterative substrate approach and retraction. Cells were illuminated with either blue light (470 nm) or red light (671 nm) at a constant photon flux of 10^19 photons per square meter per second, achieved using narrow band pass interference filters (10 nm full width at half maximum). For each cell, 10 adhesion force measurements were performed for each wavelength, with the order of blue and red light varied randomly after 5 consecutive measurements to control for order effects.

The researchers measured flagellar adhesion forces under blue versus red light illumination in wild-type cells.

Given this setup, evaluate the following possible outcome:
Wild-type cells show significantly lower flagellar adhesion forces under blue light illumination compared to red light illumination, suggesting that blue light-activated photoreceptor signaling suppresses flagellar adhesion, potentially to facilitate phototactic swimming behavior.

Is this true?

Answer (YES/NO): NO